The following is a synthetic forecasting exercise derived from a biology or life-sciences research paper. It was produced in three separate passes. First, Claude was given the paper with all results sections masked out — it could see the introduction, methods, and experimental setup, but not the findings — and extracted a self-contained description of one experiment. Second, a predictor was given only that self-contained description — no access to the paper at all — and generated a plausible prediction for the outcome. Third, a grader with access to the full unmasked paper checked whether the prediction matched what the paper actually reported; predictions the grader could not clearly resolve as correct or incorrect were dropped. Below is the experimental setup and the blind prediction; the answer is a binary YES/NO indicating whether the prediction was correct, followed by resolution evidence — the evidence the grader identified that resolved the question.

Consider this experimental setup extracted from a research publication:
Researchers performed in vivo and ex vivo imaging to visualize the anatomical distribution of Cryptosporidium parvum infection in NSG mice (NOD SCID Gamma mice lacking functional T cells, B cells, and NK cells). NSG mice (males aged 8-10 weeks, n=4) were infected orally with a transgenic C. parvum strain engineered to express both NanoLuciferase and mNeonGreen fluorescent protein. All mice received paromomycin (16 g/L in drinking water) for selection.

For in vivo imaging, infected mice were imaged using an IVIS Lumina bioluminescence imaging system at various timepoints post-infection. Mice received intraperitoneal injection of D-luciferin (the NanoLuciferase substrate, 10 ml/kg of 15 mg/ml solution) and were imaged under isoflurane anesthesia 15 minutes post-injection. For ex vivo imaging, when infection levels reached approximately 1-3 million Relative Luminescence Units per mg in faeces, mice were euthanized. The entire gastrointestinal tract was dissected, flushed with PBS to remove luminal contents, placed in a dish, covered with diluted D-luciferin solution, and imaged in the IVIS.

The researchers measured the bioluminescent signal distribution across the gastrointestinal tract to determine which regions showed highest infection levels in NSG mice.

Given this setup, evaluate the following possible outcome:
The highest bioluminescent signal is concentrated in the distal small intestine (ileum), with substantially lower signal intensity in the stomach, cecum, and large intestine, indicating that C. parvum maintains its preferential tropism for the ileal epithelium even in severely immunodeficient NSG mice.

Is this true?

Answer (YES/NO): NO